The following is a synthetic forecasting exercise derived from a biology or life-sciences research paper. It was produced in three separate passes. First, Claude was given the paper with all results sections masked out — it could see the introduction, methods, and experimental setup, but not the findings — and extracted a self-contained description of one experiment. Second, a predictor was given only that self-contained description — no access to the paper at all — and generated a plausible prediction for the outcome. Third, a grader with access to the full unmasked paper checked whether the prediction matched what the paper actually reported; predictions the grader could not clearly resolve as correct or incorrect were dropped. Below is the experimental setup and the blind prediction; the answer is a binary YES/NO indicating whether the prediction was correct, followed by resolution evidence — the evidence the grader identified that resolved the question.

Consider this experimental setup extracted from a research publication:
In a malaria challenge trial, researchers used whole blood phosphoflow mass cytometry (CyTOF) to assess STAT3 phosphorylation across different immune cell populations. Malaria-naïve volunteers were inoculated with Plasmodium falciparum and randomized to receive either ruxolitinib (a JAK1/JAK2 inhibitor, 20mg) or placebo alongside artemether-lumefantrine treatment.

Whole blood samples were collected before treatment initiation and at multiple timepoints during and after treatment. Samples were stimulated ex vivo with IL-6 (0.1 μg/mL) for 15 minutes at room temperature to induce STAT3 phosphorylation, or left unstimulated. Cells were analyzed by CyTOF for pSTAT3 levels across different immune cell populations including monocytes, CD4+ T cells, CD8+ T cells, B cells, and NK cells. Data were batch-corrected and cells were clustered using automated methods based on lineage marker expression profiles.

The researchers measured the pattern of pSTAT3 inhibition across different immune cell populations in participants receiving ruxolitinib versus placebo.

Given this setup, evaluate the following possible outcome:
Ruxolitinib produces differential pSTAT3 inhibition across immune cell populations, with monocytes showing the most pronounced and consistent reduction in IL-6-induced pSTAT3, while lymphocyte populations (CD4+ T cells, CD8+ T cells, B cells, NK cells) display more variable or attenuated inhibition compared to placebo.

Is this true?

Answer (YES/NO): NO